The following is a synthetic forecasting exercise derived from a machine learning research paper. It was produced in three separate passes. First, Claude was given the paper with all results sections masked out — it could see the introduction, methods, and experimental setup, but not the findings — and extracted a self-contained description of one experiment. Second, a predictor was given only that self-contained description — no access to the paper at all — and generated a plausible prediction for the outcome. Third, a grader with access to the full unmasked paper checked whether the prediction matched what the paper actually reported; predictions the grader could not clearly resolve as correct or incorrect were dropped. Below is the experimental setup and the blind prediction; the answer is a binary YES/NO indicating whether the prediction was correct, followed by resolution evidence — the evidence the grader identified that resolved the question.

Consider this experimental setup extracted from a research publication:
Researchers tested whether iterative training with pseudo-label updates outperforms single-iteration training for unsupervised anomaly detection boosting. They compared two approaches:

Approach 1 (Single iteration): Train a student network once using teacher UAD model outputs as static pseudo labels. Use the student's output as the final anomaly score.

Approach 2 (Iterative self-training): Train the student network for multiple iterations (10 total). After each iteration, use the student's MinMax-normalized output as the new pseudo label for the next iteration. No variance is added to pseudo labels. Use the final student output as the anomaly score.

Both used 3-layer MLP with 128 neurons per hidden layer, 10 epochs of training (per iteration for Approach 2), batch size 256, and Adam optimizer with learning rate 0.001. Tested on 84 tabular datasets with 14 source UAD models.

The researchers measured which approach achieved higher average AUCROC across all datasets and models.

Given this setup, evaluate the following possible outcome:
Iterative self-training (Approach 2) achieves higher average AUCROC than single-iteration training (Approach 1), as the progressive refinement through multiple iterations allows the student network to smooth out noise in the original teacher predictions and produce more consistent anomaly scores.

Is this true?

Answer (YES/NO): NO